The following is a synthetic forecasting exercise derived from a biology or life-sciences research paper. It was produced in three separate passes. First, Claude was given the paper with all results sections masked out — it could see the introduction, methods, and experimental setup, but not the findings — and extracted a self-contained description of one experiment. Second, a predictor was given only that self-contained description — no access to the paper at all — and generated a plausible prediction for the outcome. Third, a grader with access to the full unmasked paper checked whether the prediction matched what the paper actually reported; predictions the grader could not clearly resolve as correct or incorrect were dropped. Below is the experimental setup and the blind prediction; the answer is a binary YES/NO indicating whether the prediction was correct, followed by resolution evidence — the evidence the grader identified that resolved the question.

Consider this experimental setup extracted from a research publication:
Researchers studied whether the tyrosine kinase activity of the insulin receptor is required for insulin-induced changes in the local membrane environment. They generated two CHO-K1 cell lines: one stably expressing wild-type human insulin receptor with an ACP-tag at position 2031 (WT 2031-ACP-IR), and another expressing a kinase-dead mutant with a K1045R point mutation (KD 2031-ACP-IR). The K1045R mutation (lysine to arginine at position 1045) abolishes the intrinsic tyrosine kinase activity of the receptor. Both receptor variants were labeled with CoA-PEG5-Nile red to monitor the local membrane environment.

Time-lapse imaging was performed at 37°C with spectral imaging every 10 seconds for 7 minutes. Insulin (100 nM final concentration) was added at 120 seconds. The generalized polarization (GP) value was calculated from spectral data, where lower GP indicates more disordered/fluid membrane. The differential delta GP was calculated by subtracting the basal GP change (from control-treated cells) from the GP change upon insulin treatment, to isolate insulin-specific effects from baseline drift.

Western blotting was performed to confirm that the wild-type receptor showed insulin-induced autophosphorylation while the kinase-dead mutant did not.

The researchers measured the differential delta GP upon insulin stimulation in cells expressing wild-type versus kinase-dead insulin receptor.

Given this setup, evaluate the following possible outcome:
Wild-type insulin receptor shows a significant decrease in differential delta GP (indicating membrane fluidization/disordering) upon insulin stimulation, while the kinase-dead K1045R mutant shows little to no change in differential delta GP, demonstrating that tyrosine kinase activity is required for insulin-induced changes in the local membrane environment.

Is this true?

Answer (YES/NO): YES